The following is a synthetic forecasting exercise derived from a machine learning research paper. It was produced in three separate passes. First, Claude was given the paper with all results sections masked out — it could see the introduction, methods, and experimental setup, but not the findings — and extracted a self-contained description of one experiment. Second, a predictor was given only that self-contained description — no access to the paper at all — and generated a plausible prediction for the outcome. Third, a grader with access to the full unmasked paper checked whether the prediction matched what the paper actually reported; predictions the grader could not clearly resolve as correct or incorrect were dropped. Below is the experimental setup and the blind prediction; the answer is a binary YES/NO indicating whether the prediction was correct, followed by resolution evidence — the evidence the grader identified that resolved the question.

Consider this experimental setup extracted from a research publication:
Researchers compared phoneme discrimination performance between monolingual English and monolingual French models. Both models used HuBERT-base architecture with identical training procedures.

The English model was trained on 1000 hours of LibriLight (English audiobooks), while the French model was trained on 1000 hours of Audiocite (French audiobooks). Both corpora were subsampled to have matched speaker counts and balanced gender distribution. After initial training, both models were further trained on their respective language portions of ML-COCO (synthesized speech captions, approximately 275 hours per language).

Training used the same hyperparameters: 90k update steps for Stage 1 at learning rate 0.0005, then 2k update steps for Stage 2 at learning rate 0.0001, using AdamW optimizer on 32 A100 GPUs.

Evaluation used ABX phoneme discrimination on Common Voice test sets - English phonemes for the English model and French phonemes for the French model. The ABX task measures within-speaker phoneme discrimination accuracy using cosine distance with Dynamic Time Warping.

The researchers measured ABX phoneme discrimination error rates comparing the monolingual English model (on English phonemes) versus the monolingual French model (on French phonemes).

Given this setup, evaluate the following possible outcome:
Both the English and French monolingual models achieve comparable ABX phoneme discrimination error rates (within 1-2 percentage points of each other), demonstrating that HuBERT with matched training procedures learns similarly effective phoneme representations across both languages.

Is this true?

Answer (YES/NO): YES